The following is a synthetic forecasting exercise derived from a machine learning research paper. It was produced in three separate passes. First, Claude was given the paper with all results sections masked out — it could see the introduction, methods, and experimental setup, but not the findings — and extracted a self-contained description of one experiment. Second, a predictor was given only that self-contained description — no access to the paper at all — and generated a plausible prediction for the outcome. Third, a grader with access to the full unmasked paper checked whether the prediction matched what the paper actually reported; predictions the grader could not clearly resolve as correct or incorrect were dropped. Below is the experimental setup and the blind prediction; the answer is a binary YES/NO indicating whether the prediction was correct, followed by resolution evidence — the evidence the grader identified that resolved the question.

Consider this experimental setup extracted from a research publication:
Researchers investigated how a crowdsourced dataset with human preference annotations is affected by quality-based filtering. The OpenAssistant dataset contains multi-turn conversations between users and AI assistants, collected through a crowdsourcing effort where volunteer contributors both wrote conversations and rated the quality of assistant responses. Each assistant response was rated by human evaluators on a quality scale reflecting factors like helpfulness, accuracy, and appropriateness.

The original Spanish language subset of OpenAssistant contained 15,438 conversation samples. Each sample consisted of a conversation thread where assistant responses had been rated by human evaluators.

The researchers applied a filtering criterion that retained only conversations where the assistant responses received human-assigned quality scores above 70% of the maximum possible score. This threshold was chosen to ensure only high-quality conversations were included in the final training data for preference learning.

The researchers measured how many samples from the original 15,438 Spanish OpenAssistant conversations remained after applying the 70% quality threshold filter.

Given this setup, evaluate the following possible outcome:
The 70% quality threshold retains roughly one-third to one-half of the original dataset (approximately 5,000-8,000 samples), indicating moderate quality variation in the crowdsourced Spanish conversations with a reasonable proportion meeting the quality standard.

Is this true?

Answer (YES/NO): YES